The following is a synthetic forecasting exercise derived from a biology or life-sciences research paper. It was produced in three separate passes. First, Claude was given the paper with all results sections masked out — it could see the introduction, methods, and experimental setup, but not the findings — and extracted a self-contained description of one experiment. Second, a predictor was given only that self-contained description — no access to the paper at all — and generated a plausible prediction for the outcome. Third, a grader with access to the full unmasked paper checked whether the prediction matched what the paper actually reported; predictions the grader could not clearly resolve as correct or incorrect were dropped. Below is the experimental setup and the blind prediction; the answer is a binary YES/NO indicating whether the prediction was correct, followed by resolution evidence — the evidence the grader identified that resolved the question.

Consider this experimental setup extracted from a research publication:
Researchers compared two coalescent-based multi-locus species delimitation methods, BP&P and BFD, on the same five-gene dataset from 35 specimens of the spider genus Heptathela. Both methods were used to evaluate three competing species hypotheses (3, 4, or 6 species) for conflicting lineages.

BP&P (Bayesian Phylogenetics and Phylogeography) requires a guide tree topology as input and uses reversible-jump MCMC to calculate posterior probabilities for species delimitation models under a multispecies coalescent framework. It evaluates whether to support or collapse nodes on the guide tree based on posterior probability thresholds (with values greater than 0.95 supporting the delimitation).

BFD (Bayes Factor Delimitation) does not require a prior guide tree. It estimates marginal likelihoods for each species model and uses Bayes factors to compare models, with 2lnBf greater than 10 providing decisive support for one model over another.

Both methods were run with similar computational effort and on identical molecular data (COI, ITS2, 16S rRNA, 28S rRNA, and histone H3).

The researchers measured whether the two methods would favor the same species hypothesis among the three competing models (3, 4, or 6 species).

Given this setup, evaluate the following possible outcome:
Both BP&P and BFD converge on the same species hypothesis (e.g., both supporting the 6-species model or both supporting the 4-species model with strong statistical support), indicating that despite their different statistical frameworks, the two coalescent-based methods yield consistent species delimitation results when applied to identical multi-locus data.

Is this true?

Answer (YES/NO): NO